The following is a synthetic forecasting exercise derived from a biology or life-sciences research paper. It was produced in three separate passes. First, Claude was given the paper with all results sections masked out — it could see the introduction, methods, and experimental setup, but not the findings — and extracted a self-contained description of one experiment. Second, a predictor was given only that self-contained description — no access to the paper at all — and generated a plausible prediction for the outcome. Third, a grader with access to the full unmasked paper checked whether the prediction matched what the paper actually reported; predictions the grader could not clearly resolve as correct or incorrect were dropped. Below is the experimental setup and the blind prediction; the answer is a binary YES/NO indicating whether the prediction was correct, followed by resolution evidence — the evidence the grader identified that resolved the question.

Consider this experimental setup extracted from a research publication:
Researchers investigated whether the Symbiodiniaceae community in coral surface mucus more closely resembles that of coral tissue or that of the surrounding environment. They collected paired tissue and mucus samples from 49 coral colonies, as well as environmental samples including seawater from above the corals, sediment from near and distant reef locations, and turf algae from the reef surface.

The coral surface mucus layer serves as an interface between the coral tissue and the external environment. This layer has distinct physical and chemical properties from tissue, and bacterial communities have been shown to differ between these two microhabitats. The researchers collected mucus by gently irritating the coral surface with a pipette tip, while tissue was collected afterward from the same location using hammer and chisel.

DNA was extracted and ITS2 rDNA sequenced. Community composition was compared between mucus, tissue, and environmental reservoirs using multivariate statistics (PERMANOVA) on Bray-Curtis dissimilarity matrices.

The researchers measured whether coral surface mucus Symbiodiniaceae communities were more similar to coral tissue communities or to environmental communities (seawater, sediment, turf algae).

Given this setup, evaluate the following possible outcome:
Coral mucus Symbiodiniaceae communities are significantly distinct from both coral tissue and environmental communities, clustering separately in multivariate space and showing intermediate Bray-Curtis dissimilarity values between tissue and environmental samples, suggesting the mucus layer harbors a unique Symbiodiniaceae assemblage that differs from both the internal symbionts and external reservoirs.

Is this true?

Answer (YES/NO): NO